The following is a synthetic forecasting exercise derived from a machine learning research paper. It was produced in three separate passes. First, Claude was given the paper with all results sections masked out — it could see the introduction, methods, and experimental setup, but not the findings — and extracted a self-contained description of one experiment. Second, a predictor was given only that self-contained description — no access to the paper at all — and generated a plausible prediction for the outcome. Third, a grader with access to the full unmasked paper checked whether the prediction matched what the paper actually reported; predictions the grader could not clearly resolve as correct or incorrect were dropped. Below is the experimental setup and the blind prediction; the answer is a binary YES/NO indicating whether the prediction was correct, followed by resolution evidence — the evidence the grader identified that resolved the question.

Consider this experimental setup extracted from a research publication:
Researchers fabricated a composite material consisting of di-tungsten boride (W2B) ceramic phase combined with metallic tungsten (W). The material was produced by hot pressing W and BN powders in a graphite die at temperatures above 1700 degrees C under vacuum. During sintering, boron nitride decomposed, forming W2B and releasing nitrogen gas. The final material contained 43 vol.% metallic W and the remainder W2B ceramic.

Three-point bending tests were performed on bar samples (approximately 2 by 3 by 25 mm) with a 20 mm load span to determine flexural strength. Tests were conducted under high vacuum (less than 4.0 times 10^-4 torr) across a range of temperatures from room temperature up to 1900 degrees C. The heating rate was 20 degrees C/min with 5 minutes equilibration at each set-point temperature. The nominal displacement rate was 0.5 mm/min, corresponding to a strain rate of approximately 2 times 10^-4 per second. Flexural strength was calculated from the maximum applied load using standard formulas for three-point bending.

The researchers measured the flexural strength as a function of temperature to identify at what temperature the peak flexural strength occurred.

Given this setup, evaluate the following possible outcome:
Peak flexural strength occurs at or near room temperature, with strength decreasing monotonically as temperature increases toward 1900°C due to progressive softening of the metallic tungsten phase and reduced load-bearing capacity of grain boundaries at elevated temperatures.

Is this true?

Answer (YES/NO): NO